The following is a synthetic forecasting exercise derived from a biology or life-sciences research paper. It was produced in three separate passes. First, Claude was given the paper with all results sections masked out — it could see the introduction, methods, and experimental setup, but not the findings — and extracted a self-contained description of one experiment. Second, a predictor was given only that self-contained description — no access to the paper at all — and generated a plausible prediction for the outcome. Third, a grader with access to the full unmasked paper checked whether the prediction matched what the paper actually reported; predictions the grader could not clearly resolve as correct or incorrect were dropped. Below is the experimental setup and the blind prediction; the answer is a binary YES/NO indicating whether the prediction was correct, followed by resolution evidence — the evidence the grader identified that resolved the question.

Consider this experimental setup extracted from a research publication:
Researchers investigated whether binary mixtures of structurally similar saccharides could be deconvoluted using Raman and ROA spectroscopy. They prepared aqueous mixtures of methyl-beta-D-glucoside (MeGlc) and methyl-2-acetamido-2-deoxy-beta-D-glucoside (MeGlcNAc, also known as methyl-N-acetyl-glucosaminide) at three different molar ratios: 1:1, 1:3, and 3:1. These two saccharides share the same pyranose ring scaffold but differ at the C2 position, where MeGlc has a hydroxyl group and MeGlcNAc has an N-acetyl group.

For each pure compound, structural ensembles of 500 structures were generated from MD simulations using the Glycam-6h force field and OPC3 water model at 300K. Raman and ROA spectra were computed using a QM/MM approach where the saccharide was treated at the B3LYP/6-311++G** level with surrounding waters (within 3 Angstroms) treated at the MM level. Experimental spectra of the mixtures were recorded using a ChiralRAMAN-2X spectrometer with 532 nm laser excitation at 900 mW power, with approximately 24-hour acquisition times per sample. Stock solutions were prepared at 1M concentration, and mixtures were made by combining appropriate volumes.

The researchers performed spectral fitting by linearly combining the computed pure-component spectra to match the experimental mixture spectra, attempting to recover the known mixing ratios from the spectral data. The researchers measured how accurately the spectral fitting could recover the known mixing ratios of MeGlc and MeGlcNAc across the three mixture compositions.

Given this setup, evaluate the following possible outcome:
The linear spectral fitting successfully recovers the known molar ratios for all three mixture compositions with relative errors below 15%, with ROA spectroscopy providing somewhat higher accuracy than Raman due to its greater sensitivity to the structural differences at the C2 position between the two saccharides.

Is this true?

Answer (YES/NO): NO